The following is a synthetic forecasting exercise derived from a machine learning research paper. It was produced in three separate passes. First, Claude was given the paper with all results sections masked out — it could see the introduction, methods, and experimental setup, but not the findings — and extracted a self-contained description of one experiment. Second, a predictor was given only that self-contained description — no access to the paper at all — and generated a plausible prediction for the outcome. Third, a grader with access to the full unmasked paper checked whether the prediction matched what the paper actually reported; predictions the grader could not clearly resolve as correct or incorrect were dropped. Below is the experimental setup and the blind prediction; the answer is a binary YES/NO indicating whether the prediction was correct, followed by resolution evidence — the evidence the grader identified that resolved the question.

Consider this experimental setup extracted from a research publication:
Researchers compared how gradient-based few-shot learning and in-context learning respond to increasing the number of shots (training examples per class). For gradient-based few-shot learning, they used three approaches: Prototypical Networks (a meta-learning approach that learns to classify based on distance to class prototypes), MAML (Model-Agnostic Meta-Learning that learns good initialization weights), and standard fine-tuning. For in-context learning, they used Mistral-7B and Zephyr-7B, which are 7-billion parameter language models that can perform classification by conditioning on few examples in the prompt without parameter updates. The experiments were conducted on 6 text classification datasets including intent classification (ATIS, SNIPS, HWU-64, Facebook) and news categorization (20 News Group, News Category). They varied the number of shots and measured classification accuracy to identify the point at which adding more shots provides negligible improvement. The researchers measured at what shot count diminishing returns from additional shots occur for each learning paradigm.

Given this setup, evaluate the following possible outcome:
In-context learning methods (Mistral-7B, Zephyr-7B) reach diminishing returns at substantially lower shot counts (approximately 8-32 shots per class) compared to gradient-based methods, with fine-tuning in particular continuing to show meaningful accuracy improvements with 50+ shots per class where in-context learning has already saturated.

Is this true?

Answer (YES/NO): NO